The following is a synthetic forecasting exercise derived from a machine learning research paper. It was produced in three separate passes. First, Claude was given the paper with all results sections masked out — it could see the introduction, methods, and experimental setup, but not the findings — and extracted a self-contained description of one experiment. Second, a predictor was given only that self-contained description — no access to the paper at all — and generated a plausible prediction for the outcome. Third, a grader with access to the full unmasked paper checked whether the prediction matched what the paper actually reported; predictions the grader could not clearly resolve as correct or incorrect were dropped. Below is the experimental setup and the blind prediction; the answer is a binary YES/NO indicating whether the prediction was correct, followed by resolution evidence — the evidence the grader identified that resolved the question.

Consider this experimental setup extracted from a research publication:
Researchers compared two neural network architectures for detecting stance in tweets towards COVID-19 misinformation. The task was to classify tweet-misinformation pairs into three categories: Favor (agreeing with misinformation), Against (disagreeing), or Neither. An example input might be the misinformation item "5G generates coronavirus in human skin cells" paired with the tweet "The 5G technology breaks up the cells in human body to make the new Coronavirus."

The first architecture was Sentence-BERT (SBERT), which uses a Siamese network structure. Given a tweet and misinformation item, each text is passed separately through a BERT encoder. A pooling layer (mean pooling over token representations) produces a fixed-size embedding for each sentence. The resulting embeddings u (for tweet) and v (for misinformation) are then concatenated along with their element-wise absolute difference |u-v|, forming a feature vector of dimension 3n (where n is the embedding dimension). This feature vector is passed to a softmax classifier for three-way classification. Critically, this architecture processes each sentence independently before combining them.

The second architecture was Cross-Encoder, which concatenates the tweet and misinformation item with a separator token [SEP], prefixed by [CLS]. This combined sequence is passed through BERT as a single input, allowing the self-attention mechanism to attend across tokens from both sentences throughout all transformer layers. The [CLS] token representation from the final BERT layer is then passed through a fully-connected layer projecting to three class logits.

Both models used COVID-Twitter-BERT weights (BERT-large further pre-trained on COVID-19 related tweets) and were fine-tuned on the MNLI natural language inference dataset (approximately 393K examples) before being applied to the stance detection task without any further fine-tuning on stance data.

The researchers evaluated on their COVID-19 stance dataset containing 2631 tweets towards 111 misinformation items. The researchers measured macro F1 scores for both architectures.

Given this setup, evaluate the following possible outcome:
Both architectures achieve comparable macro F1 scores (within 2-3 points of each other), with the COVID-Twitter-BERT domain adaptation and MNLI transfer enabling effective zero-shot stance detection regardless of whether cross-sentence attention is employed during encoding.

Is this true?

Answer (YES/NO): YES